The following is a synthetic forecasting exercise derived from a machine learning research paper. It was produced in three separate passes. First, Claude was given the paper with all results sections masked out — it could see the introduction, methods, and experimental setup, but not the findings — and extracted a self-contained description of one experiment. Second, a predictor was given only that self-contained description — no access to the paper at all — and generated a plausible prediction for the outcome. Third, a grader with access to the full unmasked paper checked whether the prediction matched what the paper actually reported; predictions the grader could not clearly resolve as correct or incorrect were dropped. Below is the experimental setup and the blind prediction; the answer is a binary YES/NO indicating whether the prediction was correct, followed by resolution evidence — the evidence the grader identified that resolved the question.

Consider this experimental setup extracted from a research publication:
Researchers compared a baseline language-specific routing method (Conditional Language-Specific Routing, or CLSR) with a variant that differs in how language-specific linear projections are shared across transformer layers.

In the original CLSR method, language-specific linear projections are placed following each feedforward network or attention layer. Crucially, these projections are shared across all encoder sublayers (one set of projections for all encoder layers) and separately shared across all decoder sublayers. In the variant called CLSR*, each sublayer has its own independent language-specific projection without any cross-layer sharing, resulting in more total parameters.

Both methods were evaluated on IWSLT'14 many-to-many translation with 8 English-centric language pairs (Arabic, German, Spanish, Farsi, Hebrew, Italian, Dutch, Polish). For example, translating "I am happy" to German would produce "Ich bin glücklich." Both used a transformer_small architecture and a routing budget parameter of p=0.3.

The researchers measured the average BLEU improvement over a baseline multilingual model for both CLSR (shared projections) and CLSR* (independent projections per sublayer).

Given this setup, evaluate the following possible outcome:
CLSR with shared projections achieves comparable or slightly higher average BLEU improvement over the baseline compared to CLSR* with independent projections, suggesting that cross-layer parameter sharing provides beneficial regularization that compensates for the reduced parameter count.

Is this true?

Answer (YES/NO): NO